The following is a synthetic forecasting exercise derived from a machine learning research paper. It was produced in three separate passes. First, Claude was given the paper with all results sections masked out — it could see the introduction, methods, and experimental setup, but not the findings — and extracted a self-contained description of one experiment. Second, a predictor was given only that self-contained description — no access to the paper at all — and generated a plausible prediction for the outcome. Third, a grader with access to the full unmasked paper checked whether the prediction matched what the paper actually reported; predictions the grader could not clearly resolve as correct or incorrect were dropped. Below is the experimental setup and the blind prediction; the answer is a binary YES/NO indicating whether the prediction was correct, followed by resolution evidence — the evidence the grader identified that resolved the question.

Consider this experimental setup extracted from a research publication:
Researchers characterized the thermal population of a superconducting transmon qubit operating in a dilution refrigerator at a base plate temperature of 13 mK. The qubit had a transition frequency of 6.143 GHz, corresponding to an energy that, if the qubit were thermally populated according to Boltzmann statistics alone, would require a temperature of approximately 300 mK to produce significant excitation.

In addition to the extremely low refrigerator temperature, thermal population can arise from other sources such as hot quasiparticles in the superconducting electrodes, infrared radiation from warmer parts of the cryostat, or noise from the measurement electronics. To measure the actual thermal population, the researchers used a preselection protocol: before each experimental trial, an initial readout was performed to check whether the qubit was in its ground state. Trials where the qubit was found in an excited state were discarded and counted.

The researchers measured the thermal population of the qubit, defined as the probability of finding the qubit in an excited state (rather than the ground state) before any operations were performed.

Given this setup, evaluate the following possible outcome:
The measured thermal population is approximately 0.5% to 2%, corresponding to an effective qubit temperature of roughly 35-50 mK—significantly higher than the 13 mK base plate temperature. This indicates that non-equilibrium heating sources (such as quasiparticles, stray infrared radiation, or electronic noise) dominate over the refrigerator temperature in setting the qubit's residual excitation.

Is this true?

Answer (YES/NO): NO